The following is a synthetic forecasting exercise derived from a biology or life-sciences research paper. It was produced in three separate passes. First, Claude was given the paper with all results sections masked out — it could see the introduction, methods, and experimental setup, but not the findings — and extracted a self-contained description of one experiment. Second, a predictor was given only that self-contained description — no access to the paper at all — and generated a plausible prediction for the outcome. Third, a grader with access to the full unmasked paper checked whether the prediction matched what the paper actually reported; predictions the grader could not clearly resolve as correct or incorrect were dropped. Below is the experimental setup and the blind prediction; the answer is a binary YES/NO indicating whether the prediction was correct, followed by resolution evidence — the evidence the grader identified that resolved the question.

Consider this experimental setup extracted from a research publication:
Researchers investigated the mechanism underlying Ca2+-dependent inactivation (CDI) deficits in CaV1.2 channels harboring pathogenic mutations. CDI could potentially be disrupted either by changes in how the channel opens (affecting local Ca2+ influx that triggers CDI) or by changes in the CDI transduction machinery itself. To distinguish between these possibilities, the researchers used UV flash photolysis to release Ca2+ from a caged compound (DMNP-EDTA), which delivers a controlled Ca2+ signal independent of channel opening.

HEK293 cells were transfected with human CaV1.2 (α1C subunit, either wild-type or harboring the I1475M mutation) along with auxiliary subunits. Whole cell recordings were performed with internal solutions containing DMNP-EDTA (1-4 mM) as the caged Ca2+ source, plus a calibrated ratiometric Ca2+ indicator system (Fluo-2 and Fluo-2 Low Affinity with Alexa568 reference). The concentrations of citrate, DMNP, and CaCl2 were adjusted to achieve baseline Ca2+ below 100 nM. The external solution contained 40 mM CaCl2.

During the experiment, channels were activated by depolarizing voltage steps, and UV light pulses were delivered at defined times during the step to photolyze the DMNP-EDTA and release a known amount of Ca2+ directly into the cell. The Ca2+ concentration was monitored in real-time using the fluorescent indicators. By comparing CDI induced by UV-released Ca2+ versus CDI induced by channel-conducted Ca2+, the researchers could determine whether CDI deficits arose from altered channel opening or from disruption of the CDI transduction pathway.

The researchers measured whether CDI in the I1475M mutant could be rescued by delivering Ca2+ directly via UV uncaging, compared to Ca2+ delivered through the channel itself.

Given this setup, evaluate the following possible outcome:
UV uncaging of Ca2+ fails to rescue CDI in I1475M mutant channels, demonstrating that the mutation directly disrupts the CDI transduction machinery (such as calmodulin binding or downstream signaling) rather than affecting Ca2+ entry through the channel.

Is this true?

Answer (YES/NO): YES